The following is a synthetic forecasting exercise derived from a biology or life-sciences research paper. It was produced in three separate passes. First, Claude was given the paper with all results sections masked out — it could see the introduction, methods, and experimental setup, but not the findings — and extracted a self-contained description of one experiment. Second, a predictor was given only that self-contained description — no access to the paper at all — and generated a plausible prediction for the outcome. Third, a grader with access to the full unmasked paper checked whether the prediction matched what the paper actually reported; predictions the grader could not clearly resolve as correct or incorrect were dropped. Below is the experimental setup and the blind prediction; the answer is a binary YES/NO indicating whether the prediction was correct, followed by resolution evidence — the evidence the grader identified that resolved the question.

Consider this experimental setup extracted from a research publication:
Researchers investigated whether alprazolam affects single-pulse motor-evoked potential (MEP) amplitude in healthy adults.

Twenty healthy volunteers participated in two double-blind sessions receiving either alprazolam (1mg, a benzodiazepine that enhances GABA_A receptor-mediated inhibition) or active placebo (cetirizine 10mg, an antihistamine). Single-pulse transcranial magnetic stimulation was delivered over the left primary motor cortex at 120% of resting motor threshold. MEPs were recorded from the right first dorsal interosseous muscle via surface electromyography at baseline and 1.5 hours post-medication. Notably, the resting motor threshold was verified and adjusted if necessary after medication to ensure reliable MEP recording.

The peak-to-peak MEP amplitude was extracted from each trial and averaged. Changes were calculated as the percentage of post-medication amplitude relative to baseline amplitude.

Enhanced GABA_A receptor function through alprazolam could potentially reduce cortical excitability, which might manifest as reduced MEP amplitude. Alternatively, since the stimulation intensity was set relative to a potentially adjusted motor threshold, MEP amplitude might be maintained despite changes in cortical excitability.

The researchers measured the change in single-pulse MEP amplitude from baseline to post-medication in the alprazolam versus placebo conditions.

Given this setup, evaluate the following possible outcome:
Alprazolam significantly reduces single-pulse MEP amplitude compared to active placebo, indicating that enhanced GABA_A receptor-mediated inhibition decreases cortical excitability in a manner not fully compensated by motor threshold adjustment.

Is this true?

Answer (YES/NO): NO